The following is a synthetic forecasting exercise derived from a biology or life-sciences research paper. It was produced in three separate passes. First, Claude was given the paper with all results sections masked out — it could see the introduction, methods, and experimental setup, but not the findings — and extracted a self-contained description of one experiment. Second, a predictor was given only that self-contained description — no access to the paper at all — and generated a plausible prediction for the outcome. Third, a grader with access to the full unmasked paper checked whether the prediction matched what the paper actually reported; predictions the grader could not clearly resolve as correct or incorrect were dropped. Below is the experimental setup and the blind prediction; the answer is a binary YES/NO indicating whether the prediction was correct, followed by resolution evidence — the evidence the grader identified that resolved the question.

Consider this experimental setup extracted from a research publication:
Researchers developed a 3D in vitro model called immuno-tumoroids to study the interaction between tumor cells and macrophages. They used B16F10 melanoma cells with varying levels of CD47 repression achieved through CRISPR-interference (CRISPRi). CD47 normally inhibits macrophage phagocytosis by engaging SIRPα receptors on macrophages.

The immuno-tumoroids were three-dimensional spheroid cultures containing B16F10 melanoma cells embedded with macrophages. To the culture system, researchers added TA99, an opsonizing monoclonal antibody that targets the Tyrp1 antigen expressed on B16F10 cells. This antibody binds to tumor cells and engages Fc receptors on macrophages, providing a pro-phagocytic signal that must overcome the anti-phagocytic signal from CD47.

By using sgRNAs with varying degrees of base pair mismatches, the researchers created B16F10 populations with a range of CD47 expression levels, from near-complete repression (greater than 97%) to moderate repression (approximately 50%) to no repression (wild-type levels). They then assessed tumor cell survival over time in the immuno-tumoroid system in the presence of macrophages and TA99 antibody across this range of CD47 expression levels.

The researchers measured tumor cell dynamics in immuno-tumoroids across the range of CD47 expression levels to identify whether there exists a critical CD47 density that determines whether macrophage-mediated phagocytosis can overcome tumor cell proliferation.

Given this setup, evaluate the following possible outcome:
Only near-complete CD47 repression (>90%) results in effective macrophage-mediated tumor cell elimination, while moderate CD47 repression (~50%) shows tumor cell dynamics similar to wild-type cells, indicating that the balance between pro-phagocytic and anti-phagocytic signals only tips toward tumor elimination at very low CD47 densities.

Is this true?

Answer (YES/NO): NO